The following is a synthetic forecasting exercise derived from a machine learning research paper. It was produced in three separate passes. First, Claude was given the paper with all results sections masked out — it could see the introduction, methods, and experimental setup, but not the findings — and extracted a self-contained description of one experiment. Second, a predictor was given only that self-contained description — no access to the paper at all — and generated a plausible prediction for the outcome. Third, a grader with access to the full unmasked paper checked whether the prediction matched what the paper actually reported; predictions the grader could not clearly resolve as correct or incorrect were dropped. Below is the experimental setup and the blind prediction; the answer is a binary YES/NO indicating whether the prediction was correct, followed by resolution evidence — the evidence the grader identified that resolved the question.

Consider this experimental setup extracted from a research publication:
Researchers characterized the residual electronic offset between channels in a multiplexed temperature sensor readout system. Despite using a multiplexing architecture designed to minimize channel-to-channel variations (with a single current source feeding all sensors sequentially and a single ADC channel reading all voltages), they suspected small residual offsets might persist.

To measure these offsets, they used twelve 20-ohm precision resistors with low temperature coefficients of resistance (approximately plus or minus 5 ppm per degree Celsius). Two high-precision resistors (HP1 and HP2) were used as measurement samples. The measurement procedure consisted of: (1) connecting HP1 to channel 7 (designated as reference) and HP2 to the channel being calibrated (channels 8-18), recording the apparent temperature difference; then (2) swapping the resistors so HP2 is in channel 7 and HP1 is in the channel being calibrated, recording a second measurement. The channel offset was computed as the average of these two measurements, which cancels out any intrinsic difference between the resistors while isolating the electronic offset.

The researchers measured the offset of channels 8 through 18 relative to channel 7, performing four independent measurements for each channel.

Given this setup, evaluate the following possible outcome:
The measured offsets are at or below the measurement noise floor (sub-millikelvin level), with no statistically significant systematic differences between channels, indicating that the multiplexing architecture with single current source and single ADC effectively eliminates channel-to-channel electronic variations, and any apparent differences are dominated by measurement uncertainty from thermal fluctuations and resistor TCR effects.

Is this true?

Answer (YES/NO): NO